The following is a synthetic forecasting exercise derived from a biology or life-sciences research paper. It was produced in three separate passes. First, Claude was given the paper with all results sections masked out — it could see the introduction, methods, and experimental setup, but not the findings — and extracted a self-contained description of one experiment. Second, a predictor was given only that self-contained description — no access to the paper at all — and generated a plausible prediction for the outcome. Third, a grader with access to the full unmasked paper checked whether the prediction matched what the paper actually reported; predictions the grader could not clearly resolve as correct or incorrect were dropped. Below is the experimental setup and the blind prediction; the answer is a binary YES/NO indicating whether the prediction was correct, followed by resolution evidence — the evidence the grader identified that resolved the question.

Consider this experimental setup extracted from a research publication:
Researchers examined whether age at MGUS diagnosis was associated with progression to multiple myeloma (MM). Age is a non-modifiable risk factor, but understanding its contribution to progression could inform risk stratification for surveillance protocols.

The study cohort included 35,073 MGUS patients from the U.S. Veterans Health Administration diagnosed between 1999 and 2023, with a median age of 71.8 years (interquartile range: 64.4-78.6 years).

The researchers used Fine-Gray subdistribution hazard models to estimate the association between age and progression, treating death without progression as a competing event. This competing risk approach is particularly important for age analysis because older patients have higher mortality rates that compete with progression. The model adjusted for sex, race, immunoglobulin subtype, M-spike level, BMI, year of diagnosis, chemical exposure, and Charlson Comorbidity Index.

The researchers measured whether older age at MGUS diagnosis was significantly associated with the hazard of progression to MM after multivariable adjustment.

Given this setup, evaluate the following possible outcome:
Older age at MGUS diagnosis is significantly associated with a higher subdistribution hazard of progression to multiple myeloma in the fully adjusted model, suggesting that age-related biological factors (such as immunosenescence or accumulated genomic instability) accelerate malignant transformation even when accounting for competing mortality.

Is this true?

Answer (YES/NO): NO